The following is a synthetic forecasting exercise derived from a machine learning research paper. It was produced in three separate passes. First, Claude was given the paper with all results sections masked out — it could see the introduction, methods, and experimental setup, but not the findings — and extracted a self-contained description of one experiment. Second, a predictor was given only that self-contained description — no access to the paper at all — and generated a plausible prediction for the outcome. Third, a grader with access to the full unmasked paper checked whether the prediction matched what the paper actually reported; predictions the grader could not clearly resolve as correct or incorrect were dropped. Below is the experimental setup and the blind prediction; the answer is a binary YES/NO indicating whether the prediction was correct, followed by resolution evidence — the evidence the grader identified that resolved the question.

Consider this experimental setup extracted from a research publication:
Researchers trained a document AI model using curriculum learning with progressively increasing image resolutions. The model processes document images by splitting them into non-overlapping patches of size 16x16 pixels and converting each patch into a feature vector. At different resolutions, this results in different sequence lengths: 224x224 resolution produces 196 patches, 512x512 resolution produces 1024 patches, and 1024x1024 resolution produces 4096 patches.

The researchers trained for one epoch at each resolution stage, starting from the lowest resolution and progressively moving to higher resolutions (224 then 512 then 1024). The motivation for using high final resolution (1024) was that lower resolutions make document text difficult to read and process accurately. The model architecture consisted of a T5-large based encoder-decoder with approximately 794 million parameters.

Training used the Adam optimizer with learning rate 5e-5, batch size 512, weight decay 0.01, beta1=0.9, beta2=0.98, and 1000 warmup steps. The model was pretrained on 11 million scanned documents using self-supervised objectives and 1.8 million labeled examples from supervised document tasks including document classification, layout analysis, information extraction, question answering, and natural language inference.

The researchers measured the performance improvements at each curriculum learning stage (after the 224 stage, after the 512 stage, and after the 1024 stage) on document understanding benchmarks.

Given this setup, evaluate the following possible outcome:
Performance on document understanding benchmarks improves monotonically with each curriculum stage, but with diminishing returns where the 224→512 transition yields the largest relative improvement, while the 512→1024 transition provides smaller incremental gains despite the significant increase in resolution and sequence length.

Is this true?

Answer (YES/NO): NO